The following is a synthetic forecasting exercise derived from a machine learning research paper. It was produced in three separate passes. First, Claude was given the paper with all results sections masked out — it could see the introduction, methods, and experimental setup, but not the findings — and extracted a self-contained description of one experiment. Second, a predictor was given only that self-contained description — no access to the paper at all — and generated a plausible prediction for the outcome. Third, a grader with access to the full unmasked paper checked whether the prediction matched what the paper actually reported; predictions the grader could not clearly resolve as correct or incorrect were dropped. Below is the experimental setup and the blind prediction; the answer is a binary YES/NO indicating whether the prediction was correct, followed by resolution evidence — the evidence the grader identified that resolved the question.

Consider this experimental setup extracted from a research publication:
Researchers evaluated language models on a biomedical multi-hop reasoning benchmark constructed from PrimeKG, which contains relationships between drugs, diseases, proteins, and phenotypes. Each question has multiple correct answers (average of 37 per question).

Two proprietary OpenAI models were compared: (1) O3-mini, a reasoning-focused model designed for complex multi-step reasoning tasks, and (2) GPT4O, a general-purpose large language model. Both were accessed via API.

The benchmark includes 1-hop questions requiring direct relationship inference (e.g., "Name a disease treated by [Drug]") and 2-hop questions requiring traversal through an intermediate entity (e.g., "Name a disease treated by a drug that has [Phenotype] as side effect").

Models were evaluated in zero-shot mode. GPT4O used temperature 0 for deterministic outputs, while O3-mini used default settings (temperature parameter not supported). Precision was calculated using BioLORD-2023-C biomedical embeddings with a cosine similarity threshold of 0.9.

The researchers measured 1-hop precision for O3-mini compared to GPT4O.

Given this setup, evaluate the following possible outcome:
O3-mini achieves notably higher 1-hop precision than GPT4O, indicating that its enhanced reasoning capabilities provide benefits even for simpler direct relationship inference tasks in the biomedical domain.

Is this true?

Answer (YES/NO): YES